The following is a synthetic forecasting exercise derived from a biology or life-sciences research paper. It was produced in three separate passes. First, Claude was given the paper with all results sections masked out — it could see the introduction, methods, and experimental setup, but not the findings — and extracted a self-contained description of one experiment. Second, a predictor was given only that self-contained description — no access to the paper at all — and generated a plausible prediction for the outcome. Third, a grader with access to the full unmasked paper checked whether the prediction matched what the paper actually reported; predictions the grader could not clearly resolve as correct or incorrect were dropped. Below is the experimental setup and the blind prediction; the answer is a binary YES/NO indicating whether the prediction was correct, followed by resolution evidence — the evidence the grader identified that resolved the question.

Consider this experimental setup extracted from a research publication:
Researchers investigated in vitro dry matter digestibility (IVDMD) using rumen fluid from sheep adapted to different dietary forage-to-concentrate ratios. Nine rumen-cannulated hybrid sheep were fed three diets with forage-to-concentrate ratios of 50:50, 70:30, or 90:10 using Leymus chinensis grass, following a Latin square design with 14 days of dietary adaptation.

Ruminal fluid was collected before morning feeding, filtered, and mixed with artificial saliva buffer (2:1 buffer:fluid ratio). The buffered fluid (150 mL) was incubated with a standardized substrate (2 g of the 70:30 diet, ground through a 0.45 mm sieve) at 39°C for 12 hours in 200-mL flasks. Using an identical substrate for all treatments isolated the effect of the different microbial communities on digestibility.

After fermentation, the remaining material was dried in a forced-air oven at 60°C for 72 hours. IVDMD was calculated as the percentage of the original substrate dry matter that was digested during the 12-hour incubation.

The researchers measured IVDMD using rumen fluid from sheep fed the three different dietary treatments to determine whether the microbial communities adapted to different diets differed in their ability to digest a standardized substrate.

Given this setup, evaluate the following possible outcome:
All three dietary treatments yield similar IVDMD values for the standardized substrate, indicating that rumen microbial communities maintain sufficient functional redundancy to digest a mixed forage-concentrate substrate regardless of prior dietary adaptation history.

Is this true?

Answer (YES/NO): NO